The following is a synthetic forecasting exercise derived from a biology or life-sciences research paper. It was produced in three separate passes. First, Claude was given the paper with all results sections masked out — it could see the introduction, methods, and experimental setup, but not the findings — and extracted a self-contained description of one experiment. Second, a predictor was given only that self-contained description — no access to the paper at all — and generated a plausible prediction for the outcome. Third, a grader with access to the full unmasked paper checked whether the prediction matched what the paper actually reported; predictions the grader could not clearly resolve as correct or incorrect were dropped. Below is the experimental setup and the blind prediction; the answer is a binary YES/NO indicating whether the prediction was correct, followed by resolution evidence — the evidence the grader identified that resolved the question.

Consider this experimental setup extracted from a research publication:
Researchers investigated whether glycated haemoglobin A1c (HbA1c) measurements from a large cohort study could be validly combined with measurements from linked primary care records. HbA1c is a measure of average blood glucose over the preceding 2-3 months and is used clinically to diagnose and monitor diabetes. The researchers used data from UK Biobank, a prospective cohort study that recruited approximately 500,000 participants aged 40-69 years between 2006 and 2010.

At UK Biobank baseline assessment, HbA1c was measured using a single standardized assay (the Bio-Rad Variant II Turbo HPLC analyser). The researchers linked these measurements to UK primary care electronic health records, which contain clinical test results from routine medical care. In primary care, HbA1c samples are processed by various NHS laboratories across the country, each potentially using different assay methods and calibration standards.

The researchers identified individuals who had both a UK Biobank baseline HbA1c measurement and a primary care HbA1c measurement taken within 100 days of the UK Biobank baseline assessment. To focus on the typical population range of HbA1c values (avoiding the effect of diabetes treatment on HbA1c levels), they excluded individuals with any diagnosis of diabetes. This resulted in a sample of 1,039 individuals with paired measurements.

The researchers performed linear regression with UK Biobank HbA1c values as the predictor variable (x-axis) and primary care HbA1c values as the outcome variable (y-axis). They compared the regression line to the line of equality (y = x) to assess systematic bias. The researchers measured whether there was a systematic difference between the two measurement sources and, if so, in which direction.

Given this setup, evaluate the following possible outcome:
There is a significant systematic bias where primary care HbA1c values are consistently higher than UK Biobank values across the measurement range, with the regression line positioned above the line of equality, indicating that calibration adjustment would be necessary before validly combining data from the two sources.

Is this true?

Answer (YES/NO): YES